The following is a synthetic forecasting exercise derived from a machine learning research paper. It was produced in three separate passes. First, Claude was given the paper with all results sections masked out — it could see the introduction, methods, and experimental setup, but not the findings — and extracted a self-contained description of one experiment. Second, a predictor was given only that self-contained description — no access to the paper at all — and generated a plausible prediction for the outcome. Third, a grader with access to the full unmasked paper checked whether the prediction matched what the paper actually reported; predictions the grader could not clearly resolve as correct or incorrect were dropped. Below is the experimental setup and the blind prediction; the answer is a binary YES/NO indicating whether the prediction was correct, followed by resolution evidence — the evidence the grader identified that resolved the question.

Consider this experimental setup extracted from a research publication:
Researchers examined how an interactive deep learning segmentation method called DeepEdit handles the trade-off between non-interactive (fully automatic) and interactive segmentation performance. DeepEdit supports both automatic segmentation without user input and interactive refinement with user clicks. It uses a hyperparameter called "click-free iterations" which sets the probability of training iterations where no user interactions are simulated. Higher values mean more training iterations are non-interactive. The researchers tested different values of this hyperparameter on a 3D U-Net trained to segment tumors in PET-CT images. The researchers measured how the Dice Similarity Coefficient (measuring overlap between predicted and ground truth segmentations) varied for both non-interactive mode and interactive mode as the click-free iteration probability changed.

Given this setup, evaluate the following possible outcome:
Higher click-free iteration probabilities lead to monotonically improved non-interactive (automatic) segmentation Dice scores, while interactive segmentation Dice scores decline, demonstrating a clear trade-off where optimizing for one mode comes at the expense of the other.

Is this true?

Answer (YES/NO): YES